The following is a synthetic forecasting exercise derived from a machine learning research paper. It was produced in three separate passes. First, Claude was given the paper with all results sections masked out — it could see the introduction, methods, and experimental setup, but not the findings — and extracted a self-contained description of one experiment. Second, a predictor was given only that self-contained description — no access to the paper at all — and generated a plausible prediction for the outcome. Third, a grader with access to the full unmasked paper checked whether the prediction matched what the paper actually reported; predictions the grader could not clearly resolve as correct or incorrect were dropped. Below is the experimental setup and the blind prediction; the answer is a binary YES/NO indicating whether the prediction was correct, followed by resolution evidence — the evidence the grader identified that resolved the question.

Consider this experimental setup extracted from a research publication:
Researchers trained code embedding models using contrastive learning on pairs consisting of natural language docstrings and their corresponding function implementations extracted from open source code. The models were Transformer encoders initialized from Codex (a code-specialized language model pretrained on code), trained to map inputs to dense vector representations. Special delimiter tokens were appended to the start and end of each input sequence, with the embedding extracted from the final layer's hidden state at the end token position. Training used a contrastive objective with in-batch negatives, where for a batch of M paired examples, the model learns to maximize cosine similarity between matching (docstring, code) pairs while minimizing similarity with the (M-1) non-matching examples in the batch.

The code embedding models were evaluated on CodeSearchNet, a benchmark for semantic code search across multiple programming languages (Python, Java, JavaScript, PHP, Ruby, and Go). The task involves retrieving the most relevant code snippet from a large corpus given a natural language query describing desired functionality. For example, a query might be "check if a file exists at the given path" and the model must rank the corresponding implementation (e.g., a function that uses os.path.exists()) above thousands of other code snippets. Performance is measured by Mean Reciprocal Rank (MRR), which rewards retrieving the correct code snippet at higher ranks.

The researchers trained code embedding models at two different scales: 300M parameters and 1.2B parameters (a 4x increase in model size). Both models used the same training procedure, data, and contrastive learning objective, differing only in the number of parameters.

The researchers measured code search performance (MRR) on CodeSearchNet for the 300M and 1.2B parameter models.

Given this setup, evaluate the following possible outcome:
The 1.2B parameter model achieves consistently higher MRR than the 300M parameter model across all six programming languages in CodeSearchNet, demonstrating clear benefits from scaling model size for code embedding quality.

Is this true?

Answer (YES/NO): NO